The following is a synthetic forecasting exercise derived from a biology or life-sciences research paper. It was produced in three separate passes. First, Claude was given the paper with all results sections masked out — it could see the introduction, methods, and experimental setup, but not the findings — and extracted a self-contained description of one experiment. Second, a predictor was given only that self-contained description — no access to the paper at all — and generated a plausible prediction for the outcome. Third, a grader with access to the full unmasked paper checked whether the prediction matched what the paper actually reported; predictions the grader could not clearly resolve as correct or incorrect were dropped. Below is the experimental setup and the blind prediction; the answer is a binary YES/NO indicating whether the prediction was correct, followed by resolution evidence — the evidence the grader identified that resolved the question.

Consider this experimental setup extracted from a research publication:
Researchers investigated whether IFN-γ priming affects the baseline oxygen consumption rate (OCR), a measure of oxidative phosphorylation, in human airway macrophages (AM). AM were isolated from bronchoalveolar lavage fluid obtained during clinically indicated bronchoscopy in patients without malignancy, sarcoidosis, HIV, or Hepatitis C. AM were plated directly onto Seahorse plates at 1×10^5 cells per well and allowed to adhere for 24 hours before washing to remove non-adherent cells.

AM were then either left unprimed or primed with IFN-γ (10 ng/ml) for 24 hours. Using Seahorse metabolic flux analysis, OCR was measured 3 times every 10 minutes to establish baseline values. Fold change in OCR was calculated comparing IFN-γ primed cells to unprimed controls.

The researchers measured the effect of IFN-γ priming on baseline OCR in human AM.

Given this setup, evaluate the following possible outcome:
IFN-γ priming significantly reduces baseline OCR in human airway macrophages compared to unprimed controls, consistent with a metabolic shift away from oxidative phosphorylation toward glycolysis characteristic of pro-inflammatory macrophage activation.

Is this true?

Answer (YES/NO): NO